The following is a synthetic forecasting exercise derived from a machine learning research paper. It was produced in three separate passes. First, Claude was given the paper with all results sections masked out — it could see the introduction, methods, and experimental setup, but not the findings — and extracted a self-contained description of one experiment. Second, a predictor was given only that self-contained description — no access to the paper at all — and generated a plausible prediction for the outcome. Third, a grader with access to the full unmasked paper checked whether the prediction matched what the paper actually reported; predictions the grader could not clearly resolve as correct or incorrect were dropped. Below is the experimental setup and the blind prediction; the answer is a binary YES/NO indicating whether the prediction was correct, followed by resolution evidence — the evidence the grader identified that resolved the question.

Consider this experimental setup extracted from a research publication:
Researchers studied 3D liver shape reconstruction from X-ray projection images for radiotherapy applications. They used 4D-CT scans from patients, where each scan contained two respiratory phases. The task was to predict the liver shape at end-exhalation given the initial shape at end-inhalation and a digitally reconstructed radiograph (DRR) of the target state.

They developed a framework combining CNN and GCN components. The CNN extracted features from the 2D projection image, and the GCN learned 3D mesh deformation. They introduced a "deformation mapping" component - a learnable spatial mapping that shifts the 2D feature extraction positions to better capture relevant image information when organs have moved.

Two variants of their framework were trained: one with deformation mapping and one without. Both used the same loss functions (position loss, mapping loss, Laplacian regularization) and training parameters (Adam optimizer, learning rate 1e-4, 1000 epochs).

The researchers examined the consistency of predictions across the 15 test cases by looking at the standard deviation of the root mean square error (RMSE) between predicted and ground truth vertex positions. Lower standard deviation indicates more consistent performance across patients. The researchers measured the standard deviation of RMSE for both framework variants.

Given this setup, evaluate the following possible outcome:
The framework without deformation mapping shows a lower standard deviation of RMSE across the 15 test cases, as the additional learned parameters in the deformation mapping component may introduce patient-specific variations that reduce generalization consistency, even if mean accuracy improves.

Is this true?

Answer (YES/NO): YES